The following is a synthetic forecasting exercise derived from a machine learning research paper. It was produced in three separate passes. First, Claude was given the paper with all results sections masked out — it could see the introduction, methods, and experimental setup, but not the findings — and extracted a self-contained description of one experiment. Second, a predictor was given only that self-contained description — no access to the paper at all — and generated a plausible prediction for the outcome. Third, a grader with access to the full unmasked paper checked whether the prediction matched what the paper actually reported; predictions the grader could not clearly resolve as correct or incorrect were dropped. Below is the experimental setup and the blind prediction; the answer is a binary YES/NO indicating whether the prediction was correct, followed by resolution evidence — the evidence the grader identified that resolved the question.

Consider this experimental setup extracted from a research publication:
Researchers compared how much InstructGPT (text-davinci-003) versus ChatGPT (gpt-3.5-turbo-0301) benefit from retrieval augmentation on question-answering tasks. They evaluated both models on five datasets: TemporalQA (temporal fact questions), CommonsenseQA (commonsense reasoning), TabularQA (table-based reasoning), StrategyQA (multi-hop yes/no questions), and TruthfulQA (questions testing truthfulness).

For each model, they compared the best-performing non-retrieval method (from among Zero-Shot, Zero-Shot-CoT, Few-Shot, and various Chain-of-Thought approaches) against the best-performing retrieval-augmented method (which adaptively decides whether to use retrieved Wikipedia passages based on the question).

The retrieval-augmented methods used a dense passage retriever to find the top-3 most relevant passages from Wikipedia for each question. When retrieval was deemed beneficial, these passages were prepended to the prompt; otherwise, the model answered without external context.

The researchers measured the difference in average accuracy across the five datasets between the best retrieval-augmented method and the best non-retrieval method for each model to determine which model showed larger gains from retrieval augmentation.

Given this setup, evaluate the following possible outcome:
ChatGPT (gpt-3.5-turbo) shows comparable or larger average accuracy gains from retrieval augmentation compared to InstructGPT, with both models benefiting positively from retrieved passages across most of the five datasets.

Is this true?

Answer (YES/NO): YES